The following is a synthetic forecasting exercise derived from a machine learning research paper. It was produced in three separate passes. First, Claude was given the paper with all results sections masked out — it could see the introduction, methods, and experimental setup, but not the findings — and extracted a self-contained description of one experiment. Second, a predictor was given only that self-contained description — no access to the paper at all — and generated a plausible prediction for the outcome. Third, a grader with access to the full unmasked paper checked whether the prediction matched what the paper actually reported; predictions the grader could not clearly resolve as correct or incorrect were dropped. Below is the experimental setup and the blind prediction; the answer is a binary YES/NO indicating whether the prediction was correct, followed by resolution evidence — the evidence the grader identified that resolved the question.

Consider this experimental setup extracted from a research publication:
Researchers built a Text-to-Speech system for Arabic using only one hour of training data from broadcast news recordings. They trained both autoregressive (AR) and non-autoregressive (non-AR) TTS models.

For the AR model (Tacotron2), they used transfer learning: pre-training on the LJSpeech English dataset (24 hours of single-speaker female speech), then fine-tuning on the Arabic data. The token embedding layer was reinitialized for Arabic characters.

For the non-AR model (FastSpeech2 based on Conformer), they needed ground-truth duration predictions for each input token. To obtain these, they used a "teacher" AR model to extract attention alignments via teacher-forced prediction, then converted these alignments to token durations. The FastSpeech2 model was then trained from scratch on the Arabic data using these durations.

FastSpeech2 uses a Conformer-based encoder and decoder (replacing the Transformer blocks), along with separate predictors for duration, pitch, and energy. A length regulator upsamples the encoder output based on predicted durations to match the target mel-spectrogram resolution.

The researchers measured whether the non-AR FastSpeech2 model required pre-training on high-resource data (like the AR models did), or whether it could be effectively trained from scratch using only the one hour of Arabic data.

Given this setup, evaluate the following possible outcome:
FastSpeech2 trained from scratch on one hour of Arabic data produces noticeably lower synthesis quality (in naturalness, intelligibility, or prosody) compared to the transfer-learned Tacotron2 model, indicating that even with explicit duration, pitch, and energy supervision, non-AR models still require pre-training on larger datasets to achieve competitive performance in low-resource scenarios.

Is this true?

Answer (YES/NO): NO